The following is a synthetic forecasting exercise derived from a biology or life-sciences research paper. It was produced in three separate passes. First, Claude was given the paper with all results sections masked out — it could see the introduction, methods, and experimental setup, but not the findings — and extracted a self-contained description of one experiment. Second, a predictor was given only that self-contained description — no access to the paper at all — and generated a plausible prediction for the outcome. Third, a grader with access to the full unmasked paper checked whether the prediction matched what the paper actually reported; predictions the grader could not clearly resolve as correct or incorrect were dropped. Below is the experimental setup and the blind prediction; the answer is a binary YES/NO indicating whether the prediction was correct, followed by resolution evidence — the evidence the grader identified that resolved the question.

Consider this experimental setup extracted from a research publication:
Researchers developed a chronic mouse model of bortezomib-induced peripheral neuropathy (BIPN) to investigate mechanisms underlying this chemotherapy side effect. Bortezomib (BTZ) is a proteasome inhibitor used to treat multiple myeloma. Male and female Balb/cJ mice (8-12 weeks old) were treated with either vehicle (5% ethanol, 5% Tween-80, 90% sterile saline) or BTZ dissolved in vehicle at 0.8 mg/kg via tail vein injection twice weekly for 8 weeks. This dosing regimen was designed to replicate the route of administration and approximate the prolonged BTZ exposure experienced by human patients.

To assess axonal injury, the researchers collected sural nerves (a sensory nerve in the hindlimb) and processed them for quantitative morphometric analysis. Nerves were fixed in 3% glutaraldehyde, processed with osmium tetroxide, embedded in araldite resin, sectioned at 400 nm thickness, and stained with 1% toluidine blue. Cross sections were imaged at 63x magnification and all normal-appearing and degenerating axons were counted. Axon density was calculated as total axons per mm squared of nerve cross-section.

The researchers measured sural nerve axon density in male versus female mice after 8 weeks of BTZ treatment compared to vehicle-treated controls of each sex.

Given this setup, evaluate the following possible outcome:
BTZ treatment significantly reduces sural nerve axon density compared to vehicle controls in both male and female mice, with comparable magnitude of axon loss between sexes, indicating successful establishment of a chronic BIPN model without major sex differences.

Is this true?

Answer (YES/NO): NO